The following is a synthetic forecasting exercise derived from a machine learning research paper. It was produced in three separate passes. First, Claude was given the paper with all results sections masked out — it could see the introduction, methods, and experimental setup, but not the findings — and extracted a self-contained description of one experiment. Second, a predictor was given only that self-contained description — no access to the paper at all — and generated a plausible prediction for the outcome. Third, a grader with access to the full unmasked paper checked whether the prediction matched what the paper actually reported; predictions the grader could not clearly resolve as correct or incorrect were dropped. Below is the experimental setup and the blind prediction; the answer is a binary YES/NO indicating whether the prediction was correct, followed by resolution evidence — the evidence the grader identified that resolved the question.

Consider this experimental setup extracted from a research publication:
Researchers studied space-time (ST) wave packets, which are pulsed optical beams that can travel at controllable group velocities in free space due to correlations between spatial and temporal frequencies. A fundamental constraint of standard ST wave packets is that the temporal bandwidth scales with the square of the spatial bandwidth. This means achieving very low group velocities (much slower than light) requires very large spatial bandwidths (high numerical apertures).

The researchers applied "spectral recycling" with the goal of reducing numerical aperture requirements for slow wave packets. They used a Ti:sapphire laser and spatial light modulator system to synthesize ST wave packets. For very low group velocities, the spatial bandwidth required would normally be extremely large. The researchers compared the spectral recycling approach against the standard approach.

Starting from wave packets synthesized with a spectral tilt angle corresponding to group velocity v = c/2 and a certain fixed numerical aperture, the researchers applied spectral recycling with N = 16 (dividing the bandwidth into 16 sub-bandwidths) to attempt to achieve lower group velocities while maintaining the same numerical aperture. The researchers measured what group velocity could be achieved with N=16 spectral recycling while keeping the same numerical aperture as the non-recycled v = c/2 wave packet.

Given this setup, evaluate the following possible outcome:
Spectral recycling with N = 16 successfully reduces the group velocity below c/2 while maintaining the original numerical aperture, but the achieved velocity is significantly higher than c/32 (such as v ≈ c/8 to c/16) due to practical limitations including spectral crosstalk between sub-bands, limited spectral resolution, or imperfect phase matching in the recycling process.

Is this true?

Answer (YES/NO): NO